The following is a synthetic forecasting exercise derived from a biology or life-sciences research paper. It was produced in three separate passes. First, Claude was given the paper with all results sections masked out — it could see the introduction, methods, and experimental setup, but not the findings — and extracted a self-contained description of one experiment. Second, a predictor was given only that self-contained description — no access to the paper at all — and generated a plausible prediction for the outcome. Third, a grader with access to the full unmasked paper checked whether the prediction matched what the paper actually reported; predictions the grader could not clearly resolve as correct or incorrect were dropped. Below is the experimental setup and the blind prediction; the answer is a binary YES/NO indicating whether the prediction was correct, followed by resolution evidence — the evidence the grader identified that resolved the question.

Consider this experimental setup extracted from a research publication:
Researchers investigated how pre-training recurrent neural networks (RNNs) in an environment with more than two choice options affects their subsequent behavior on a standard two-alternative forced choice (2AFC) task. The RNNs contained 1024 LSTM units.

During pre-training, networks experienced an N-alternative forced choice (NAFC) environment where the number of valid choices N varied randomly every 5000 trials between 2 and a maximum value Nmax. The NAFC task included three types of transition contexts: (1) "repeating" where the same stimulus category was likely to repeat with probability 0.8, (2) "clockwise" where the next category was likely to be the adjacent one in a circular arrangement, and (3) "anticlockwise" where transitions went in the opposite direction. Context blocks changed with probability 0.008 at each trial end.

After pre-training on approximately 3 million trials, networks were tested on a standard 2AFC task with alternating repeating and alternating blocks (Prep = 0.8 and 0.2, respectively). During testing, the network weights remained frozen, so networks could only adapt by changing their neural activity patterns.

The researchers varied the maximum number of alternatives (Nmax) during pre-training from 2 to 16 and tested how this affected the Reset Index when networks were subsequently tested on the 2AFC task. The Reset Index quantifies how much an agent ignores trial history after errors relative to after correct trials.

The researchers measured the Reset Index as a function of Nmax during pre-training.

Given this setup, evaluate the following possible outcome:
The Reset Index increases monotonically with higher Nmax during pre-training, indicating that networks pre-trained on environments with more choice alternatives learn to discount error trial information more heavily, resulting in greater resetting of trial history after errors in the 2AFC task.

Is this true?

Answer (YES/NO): YES